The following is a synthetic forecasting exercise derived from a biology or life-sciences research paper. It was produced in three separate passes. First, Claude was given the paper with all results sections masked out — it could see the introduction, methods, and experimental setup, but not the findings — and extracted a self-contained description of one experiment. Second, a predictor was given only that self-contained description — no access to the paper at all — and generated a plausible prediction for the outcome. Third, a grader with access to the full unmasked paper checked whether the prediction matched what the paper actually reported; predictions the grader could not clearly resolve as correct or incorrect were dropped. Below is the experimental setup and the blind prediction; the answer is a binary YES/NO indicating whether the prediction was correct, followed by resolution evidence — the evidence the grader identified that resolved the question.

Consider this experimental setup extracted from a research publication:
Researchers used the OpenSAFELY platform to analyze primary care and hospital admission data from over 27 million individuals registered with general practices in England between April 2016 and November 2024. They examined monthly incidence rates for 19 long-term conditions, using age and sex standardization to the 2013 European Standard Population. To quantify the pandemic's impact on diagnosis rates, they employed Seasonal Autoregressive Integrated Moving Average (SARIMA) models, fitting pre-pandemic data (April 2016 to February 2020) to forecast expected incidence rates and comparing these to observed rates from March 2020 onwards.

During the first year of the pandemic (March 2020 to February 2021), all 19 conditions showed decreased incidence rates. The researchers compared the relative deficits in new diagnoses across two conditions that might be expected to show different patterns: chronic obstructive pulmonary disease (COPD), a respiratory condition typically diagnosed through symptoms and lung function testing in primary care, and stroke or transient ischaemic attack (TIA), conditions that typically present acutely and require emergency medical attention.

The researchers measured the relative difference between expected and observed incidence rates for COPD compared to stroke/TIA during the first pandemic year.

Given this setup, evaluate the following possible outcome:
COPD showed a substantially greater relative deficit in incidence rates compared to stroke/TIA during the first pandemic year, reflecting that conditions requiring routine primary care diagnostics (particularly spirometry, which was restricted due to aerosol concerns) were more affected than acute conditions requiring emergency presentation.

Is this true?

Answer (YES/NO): YES